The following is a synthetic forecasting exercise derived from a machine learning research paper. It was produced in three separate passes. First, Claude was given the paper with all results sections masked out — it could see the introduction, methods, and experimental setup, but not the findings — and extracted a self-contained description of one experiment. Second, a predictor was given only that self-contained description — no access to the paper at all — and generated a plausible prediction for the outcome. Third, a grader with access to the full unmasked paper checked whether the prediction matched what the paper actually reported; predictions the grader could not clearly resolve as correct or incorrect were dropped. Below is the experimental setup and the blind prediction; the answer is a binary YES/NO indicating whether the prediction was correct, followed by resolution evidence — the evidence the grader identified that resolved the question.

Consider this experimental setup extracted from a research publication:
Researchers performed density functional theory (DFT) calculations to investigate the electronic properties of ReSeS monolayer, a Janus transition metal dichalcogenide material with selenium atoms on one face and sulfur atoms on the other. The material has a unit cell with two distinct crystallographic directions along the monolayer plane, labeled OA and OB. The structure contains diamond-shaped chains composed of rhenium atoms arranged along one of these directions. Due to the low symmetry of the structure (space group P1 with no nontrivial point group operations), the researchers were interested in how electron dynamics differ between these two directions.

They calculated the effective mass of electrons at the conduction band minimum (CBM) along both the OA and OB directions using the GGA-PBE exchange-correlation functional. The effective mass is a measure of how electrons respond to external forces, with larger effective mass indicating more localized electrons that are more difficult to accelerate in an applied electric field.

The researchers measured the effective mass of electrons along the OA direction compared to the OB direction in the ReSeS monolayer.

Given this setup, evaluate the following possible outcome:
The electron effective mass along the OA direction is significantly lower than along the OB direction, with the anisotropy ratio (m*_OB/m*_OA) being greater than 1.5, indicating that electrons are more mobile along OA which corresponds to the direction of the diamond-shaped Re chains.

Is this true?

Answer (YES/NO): NO